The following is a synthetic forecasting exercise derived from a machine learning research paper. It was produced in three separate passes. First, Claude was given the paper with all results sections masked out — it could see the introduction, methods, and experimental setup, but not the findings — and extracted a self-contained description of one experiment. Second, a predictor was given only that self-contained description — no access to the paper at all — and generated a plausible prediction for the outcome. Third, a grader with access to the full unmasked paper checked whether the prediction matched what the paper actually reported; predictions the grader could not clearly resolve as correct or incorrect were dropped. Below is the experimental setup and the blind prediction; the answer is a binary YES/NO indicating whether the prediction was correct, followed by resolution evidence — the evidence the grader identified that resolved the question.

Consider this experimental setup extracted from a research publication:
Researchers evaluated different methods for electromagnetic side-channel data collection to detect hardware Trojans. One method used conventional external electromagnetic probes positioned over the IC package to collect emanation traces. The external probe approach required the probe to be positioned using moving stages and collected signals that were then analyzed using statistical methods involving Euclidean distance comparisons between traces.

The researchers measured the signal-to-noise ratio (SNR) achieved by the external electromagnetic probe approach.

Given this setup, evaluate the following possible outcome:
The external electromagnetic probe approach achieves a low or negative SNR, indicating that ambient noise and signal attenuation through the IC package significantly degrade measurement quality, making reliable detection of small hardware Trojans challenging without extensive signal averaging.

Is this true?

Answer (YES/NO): NO